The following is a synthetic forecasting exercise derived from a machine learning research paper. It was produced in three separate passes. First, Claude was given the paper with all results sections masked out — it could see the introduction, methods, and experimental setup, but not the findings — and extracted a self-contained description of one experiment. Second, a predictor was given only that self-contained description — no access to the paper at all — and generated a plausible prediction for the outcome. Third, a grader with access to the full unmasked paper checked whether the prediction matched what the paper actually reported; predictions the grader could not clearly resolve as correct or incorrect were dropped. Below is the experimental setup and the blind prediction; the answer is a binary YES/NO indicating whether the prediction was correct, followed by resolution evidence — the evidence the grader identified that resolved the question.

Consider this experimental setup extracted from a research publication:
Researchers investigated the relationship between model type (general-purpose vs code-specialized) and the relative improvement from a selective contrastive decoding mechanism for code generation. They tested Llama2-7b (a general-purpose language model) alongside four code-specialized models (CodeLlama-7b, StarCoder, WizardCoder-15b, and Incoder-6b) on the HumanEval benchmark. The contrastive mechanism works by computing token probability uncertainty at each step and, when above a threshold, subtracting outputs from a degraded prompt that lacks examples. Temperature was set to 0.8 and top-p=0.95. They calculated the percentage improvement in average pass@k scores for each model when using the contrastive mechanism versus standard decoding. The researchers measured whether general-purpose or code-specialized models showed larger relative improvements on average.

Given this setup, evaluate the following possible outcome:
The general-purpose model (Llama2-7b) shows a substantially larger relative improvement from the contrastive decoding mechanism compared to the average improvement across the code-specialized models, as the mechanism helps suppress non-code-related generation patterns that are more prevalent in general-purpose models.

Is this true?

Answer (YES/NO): NO